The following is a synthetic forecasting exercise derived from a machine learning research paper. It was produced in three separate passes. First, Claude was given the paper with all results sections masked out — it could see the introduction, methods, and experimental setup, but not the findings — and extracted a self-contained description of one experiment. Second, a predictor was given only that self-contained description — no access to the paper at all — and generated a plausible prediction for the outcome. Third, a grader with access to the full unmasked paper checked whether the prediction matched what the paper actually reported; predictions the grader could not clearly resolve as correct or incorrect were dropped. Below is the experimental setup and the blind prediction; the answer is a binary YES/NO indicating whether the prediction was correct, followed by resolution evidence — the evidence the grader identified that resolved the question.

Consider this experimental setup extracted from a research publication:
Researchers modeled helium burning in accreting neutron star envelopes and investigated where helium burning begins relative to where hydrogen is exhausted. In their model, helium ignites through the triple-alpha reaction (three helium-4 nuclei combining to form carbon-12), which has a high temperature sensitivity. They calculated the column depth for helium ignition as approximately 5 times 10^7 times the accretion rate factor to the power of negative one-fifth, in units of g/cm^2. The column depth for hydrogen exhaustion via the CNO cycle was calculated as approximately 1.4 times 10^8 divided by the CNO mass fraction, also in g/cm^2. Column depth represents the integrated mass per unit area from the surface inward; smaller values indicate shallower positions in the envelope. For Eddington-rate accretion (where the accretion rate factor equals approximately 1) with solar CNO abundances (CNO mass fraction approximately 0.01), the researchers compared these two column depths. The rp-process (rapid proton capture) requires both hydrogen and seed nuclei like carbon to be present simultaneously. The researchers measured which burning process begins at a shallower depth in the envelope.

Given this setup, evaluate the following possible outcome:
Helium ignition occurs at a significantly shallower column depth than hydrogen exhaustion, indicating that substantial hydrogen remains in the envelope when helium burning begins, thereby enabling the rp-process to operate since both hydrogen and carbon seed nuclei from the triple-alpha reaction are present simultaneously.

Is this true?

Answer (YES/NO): YES